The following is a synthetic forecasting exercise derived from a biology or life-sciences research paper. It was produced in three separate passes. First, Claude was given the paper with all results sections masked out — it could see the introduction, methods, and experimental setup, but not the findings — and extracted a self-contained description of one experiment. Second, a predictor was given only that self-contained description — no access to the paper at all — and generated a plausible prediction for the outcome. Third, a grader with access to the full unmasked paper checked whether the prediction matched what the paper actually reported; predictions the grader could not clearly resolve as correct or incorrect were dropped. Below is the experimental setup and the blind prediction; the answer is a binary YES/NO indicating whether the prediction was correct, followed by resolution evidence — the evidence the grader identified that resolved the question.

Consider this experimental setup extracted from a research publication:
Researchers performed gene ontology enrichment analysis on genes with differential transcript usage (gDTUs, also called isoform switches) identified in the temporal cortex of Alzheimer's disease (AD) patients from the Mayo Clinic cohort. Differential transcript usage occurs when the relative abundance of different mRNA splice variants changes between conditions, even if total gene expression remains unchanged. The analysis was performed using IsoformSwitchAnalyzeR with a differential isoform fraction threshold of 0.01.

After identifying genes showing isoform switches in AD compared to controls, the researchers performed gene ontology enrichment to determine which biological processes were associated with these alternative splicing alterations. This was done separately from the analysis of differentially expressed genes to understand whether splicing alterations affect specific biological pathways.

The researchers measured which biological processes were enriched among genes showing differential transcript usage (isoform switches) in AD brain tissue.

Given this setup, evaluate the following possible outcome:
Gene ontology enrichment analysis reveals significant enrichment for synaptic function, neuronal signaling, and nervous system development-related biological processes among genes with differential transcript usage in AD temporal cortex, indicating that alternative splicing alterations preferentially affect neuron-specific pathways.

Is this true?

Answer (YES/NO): YES